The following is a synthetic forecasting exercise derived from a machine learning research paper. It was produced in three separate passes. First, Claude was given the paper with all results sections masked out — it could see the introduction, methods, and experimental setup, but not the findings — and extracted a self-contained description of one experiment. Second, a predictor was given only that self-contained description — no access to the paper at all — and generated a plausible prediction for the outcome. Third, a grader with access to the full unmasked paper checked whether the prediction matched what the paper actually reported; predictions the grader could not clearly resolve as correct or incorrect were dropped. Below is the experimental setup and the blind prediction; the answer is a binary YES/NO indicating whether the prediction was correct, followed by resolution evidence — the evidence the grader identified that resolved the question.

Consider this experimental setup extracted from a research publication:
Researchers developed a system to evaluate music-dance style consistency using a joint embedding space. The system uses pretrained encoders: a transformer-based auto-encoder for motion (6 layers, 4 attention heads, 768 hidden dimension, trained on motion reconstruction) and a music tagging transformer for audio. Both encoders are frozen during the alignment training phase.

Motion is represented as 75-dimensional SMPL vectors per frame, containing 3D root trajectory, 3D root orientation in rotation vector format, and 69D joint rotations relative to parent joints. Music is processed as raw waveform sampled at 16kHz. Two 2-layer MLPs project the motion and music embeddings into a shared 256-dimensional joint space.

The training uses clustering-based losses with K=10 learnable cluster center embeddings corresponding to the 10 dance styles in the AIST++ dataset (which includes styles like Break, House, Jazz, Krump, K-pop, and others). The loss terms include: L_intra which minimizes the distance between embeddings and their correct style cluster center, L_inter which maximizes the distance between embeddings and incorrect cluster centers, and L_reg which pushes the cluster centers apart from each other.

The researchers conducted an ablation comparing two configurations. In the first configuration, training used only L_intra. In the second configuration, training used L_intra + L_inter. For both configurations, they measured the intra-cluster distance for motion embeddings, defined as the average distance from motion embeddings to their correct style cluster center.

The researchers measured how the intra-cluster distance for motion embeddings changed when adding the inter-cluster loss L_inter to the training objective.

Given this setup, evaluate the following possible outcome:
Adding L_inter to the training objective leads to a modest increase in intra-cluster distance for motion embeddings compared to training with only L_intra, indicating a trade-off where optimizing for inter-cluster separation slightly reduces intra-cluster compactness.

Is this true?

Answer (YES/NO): NO